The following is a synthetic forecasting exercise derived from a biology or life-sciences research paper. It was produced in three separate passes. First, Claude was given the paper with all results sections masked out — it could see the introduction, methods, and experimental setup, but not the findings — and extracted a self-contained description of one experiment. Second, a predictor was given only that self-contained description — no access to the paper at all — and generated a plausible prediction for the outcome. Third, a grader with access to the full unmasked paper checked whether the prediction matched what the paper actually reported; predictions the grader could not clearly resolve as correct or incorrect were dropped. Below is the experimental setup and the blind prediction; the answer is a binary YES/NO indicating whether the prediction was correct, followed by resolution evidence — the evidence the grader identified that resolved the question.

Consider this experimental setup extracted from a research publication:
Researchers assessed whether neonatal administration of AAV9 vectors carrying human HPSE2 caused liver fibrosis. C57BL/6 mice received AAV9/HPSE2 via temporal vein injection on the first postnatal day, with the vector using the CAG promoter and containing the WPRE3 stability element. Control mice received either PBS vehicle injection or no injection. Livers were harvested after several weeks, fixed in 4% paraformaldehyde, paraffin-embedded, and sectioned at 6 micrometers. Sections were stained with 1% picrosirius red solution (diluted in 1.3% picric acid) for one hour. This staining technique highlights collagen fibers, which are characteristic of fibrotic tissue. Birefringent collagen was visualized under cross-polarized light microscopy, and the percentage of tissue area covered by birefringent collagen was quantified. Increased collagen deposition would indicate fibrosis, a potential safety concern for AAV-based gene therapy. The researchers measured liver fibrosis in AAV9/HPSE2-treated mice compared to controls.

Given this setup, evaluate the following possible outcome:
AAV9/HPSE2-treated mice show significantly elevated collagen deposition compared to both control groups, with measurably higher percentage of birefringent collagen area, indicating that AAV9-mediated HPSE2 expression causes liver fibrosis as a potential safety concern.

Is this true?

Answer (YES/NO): NO